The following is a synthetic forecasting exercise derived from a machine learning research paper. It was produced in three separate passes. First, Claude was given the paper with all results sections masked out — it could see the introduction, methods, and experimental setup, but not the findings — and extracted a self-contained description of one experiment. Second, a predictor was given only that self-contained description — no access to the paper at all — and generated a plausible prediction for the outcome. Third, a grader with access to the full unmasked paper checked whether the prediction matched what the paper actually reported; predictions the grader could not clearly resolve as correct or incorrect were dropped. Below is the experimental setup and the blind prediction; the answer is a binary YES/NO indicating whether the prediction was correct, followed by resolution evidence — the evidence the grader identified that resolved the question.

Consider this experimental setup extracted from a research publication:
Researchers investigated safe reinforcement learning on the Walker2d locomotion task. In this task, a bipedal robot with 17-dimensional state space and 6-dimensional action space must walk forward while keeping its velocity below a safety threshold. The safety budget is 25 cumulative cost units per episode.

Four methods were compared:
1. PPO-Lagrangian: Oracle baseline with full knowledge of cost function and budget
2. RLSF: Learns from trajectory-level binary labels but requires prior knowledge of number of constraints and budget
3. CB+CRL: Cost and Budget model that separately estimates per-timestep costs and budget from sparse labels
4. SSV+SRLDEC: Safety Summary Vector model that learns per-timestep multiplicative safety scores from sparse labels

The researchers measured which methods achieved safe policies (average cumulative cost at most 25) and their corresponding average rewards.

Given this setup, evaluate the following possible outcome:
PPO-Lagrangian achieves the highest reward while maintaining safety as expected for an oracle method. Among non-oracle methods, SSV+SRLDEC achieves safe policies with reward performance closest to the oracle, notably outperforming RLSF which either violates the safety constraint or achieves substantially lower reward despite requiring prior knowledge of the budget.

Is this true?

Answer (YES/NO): NO